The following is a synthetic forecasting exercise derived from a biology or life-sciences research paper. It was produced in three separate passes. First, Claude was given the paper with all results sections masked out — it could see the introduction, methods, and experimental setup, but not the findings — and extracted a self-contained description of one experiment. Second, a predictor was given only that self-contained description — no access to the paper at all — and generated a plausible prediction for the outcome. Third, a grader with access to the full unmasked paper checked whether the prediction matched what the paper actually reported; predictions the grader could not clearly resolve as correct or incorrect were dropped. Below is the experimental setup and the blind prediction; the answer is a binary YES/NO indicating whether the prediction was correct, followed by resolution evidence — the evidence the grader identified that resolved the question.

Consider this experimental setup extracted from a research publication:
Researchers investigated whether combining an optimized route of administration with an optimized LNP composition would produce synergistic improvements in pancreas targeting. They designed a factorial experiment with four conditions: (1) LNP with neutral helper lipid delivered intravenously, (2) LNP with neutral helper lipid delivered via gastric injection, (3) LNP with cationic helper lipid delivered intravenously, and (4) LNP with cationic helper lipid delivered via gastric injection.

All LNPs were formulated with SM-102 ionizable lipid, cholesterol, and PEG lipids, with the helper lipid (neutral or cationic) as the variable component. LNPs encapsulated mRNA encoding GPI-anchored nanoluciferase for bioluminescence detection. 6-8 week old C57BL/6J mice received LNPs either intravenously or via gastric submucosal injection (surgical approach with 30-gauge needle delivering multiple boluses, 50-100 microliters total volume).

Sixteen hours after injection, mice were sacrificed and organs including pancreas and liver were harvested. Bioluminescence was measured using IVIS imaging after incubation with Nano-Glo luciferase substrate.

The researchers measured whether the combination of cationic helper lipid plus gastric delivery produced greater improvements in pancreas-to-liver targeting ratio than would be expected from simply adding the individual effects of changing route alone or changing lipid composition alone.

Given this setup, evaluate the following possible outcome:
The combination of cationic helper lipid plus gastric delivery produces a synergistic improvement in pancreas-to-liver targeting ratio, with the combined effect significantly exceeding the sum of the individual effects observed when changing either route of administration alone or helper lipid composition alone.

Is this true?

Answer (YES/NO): YES